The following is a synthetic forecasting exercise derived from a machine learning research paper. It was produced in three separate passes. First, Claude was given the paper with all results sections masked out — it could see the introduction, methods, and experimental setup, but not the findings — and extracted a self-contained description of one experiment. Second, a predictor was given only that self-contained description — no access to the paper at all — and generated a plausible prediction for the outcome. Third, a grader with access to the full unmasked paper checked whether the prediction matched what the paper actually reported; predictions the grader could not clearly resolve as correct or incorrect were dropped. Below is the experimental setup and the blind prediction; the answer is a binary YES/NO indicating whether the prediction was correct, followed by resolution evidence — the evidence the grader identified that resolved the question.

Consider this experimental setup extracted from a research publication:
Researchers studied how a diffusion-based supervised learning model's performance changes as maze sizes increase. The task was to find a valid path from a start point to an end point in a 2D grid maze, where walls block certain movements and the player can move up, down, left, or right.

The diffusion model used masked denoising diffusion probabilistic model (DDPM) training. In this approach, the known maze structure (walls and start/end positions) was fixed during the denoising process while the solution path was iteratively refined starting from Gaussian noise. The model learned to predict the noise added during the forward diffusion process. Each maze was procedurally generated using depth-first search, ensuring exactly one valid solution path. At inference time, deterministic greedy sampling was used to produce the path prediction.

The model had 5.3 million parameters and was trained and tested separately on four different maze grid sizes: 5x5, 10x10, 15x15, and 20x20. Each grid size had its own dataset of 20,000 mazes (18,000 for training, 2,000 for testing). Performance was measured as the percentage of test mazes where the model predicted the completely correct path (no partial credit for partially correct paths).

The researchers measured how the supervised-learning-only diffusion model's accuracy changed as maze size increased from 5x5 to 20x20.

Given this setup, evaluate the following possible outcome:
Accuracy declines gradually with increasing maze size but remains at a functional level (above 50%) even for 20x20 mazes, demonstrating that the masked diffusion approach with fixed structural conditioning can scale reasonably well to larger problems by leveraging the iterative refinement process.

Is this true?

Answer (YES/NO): NO